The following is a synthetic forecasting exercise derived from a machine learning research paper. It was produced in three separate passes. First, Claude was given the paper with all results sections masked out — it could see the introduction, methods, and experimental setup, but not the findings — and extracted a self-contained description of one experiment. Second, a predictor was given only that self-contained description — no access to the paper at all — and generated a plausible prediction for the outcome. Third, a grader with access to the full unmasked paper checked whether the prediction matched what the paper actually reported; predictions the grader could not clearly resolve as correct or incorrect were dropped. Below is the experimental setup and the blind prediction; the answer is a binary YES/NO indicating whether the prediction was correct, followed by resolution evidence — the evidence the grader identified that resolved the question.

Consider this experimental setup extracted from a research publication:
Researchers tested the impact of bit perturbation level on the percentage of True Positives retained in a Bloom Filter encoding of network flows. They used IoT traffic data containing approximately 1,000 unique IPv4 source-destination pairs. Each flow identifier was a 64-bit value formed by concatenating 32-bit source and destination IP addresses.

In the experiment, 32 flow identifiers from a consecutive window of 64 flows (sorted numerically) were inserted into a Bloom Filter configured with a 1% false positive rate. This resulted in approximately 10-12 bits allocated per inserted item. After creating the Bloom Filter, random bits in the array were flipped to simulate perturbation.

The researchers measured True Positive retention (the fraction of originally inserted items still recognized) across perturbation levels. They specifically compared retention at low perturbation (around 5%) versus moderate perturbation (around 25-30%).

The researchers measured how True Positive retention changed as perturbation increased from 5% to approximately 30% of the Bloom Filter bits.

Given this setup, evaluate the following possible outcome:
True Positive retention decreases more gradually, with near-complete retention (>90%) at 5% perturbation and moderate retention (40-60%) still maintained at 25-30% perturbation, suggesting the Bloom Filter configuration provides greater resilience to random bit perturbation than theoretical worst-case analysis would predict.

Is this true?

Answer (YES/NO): NO